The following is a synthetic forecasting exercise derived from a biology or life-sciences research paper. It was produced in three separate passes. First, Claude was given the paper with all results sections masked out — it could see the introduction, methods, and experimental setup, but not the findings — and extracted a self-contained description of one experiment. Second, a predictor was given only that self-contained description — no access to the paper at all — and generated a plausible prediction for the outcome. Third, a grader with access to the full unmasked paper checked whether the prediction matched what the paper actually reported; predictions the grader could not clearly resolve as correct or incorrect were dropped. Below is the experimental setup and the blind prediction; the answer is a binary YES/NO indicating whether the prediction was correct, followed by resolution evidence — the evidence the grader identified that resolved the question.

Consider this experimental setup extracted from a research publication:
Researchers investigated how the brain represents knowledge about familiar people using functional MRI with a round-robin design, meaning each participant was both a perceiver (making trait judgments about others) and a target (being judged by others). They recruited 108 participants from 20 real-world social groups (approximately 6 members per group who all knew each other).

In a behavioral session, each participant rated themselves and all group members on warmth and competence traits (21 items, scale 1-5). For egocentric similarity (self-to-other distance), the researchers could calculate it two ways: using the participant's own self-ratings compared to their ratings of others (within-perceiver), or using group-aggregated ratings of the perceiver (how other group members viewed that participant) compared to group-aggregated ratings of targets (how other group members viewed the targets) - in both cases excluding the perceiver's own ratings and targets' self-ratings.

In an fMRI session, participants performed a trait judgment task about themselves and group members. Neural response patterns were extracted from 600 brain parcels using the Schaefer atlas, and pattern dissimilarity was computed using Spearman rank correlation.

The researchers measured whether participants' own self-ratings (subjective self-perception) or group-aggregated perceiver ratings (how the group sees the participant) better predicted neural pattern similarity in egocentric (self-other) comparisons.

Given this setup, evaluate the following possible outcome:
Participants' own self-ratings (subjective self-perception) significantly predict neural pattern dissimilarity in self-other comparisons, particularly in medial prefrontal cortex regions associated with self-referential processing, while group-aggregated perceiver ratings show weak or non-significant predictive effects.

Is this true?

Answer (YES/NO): YES